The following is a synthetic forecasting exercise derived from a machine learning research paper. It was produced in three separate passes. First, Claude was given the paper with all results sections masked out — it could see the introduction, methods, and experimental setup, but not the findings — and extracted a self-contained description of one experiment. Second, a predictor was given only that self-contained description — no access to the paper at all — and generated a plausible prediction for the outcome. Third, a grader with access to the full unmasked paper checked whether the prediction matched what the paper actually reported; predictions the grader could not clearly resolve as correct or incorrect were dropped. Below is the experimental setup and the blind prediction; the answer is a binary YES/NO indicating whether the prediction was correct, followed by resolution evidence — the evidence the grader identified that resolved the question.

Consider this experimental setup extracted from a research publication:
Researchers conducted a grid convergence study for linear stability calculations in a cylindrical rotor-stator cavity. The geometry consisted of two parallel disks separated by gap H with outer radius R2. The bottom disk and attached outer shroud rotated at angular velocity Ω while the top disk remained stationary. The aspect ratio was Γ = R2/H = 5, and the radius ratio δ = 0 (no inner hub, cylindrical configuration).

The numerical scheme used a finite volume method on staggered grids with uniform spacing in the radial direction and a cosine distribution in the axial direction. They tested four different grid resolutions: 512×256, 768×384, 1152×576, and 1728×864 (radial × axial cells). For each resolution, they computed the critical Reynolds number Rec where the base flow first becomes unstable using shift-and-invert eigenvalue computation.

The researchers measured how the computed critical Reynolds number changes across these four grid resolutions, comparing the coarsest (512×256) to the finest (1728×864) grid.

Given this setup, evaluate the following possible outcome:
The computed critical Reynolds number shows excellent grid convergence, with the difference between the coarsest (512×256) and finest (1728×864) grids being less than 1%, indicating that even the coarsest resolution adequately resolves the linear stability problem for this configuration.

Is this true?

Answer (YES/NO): NO